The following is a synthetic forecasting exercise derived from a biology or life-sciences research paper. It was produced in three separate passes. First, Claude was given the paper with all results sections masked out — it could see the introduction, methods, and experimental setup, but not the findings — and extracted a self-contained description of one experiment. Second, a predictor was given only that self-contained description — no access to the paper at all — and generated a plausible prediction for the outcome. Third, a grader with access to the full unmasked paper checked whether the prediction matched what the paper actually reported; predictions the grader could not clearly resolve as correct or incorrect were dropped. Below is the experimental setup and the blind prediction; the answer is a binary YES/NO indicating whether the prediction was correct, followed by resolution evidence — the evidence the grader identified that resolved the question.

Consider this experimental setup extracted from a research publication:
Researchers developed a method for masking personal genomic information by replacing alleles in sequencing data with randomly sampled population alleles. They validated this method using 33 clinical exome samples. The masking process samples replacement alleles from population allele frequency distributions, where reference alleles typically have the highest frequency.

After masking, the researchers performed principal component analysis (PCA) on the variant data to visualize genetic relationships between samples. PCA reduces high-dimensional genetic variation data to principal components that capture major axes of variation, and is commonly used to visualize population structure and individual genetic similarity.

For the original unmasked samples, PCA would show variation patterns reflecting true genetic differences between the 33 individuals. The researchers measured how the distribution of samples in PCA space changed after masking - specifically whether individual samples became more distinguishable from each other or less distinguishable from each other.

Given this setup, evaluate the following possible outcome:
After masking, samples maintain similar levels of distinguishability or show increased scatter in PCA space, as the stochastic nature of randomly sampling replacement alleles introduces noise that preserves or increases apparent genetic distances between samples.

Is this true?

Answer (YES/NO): NO